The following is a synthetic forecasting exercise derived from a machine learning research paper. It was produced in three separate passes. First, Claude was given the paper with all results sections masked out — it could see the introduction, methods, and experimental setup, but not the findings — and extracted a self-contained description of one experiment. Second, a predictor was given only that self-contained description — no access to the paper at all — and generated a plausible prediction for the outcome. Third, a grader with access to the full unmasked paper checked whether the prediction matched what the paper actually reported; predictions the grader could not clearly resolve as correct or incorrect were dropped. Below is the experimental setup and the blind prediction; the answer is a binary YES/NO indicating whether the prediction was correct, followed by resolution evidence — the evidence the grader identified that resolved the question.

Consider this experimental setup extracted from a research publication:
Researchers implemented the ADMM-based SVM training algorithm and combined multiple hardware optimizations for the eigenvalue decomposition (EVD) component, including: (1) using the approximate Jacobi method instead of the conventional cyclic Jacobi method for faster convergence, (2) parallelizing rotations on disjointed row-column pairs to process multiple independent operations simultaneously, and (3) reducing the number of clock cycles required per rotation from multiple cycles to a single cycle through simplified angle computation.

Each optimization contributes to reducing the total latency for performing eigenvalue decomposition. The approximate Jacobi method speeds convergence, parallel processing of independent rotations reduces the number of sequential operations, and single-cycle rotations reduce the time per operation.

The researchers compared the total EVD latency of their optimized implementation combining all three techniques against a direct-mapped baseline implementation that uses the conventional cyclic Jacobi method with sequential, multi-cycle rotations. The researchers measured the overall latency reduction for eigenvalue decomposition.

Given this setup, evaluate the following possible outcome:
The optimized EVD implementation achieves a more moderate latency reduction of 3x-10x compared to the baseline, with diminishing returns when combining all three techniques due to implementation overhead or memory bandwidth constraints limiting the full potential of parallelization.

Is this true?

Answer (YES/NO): NO